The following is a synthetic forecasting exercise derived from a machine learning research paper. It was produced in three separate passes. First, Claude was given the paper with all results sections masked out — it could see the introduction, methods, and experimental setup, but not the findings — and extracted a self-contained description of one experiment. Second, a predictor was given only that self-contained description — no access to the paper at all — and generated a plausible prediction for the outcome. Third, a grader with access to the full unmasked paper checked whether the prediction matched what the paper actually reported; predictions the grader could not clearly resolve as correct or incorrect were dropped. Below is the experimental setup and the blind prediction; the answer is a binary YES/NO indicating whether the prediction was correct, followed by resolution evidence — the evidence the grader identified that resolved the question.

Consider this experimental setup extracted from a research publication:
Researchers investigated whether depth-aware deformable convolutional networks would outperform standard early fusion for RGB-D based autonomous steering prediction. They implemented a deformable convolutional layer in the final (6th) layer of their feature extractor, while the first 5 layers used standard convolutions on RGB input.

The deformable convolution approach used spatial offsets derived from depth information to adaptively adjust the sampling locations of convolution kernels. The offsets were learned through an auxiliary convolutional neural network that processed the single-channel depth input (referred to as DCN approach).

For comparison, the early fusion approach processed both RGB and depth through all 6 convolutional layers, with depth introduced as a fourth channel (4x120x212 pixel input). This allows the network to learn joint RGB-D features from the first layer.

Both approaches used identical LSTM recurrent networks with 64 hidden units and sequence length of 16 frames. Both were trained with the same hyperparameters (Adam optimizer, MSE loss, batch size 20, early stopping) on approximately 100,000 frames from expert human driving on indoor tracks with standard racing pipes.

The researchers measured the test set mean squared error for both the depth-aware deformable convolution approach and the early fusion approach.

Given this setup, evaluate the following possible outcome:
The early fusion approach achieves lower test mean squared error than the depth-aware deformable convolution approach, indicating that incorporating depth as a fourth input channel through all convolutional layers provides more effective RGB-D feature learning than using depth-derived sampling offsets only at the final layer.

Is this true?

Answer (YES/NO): YES